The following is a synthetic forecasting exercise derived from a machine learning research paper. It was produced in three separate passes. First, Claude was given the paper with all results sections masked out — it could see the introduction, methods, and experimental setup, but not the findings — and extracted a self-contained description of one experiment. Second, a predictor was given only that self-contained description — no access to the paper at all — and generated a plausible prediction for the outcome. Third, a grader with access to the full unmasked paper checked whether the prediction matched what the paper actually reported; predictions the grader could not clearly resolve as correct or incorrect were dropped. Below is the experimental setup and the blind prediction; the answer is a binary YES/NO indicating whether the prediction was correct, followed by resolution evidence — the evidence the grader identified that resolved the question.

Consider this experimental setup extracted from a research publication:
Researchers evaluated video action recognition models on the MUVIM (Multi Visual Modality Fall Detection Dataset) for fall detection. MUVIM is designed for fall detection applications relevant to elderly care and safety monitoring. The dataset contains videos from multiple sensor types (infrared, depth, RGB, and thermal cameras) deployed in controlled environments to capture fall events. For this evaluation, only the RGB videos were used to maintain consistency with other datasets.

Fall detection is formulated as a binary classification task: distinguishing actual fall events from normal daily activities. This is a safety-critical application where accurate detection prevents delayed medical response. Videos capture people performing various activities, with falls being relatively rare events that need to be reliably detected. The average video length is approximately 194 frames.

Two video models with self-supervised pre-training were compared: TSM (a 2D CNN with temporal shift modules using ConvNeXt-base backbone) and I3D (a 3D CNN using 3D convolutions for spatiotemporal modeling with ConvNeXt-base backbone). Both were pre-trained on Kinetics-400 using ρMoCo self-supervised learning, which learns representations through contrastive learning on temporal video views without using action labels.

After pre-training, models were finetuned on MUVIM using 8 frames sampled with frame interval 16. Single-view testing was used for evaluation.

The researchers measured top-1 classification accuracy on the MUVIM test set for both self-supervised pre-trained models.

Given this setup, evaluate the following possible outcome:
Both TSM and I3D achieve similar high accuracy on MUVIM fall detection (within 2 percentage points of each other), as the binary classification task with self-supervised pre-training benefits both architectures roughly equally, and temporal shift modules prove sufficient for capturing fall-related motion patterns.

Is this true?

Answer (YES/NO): NO